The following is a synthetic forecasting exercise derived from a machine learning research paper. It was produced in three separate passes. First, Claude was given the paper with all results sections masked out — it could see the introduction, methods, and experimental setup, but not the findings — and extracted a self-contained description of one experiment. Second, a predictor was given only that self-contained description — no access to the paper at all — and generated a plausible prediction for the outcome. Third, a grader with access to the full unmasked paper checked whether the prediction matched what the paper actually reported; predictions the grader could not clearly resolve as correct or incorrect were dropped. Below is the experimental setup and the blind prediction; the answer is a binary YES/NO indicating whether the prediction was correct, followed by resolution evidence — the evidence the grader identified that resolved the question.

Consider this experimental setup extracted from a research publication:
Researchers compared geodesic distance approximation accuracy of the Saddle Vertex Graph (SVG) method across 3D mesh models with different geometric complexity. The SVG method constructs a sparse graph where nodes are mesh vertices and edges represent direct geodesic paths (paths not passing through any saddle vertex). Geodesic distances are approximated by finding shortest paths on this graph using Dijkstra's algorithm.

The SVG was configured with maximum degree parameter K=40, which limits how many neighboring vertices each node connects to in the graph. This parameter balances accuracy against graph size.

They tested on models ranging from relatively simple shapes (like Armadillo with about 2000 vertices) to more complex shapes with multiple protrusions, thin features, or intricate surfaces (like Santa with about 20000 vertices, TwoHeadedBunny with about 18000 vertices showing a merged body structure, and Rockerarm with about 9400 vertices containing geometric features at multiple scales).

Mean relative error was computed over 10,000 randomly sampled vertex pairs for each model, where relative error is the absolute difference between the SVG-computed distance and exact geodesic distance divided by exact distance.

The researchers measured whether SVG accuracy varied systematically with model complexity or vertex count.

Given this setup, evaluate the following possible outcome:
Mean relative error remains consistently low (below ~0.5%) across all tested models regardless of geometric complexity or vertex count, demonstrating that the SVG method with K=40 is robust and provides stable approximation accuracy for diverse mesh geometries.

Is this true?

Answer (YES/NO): NO